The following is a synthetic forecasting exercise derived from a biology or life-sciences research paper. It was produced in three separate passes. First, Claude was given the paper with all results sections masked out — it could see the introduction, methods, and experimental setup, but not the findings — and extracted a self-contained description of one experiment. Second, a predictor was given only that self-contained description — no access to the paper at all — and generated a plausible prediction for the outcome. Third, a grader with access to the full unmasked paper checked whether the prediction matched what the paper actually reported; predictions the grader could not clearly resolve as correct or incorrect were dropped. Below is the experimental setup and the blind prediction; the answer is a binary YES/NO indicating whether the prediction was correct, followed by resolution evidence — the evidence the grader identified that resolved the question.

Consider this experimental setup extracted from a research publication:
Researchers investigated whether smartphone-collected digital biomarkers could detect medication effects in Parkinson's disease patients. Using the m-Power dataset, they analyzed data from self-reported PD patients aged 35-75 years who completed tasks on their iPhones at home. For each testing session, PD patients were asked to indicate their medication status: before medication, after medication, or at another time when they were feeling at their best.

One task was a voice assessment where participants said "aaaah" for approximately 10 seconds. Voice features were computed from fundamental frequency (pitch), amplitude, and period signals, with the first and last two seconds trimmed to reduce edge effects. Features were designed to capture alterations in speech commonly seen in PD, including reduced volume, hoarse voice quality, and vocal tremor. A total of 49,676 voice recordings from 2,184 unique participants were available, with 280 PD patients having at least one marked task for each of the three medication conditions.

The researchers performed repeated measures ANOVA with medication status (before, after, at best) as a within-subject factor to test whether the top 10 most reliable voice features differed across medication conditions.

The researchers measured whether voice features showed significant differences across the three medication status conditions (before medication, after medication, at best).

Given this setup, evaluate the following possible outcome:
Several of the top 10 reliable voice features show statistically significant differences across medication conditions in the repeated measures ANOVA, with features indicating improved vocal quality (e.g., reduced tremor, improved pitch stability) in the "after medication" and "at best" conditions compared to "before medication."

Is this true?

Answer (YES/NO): NO